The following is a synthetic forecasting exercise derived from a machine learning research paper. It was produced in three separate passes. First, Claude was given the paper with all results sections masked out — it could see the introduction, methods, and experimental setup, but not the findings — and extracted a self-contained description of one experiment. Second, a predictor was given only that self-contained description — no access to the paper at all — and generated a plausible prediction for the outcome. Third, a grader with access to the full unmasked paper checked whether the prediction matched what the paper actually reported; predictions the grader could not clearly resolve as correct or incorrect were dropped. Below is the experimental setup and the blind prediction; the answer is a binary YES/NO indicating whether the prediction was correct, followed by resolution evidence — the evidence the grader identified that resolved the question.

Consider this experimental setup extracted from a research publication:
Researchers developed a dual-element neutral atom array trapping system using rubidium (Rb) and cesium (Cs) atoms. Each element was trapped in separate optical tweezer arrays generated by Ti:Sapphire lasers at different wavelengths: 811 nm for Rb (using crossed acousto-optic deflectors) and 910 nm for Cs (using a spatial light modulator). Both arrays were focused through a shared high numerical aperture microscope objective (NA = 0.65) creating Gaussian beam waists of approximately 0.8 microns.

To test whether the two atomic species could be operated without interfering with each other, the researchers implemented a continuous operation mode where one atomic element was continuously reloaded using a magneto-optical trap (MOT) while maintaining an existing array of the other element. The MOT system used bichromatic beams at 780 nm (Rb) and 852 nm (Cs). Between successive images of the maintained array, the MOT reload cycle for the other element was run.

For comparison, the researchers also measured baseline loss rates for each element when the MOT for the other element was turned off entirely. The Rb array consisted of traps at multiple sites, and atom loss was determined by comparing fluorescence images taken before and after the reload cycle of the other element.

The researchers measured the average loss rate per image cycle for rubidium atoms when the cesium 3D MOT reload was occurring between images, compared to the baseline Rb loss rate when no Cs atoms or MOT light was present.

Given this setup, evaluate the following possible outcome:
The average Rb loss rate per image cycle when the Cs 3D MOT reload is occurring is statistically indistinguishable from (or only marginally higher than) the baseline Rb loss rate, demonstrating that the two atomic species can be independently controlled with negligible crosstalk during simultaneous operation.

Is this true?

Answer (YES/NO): YES